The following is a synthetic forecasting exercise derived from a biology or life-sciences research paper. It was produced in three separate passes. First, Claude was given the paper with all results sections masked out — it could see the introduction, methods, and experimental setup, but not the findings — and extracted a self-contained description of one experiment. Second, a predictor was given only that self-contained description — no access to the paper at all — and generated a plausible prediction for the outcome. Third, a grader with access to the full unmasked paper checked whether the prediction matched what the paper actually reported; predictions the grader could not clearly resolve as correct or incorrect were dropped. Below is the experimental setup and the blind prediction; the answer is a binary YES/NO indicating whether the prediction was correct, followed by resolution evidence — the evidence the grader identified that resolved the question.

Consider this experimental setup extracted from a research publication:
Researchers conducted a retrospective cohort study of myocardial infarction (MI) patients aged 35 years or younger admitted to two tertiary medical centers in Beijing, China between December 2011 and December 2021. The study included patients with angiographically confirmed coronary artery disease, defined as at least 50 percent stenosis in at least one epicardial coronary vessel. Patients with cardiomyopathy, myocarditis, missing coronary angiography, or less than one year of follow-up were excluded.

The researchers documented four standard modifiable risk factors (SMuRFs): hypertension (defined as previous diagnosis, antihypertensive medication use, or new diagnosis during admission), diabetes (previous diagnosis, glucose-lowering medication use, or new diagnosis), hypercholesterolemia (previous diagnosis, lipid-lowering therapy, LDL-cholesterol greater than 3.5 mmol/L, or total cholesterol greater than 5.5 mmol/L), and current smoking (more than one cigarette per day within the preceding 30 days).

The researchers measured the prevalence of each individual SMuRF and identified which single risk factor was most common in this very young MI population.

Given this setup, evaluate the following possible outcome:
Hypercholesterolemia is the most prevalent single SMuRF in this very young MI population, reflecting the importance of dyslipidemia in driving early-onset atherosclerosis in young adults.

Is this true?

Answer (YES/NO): NO